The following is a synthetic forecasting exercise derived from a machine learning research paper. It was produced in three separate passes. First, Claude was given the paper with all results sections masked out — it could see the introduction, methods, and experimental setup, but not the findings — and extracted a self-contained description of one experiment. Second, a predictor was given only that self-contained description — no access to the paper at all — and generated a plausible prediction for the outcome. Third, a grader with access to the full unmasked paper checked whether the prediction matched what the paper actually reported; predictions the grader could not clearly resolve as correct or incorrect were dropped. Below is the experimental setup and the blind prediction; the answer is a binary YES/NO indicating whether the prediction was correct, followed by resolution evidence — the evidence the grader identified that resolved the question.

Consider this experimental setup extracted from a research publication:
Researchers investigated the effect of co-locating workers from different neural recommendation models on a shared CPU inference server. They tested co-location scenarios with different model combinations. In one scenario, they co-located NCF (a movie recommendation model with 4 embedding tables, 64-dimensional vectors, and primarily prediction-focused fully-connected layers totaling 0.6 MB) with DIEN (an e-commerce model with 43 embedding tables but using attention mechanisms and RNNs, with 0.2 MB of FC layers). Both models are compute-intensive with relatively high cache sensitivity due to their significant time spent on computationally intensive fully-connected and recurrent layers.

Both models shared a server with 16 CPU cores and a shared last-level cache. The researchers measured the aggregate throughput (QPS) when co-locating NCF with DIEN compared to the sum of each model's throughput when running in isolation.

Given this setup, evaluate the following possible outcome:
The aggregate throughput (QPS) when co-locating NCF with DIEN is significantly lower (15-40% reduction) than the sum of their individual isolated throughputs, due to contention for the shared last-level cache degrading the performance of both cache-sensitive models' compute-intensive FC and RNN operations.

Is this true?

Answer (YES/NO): YES